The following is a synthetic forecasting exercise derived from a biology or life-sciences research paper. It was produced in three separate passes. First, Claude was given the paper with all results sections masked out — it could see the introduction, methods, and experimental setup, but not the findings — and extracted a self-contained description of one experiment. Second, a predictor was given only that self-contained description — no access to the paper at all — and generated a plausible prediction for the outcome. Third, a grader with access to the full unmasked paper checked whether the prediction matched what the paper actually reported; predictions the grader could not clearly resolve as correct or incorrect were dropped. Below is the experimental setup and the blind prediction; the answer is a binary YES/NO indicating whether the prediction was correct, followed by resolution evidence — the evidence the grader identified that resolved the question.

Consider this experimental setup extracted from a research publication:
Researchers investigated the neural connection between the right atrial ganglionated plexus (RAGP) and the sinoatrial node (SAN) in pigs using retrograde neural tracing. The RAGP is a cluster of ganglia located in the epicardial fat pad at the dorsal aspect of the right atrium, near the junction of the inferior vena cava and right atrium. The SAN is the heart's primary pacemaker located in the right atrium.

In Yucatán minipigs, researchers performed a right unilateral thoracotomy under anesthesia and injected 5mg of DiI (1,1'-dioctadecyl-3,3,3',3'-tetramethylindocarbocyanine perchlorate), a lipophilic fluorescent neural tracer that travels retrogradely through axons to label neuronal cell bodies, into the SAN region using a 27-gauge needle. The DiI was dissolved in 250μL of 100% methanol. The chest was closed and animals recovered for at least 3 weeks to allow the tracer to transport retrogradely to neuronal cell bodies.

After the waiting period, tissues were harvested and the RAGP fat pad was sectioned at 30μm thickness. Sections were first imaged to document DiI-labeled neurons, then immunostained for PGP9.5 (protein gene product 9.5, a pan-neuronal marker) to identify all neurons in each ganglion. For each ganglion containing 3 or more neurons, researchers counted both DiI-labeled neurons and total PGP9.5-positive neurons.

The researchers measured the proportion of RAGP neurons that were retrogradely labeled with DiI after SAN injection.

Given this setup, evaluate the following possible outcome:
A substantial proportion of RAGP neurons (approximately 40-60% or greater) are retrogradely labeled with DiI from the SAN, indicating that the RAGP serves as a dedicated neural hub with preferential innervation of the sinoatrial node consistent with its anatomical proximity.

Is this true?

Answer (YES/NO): NO